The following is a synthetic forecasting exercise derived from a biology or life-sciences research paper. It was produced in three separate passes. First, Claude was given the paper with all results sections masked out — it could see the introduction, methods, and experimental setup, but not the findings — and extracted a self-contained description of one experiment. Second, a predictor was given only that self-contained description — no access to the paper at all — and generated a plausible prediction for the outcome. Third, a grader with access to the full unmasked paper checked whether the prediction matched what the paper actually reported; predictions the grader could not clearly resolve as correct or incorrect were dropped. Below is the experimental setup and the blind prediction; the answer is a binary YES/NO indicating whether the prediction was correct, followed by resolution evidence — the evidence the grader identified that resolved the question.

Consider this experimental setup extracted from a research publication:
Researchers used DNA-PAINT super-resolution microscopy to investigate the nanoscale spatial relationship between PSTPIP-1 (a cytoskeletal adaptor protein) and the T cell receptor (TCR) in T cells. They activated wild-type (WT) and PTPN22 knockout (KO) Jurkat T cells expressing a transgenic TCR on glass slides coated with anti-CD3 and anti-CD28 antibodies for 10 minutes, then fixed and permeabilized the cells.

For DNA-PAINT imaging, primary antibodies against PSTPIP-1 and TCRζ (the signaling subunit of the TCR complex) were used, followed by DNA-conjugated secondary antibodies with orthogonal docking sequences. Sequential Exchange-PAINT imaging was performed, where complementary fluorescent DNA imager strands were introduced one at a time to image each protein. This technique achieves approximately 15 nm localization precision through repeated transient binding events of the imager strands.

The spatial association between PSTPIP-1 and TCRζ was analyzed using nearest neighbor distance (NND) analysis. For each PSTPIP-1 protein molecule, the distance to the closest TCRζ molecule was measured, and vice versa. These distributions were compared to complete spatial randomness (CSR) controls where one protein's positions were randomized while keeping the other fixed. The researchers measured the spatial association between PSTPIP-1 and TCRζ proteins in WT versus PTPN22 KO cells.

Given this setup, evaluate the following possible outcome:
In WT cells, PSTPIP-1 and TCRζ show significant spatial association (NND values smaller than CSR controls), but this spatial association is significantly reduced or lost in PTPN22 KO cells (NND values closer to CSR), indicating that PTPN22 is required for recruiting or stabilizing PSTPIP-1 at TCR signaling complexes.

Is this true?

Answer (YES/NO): NO